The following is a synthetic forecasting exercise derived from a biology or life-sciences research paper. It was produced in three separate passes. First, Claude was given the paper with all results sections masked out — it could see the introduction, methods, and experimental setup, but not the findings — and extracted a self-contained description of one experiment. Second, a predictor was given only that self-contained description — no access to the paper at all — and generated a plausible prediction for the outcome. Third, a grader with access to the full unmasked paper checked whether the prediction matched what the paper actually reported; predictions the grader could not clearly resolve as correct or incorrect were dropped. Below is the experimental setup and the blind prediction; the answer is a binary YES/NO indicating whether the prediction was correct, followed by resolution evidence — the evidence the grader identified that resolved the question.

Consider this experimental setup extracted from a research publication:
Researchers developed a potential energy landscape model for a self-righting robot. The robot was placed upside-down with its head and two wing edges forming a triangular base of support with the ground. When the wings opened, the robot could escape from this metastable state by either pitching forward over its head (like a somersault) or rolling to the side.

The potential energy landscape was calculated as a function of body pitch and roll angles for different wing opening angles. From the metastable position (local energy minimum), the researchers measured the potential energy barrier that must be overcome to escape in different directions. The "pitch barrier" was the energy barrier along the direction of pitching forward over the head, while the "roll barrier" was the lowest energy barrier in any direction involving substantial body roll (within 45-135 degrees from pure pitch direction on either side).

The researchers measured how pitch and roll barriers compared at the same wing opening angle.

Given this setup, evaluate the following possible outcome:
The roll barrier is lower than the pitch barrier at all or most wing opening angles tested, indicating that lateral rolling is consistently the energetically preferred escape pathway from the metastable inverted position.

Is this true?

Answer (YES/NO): YES